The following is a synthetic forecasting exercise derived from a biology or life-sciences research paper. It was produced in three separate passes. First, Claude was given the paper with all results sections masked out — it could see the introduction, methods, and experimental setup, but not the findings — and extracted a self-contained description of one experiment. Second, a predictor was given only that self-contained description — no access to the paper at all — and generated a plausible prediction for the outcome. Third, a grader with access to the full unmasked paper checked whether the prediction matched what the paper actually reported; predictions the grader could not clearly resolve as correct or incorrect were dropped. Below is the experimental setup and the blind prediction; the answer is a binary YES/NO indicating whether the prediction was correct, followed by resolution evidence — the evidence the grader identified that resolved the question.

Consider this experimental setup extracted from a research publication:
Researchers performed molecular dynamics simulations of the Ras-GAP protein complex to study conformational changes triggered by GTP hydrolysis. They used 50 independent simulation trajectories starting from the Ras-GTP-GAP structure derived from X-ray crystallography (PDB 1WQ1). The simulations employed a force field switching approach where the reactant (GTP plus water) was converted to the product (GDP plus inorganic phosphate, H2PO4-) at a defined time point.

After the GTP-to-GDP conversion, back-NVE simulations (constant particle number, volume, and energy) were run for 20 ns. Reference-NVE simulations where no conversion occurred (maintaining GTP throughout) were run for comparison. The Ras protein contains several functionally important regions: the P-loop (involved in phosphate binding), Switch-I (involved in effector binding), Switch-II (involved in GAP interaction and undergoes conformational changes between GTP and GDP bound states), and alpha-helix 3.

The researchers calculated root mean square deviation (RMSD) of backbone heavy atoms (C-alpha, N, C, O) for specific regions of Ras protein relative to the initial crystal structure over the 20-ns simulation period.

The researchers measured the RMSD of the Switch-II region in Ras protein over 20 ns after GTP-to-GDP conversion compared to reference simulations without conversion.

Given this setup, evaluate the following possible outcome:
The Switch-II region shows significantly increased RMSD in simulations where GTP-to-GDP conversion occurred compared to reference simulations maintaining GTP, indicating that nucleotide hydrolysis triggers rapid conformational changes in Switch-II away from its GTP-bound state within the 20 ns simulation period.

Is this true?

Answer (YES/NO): NO